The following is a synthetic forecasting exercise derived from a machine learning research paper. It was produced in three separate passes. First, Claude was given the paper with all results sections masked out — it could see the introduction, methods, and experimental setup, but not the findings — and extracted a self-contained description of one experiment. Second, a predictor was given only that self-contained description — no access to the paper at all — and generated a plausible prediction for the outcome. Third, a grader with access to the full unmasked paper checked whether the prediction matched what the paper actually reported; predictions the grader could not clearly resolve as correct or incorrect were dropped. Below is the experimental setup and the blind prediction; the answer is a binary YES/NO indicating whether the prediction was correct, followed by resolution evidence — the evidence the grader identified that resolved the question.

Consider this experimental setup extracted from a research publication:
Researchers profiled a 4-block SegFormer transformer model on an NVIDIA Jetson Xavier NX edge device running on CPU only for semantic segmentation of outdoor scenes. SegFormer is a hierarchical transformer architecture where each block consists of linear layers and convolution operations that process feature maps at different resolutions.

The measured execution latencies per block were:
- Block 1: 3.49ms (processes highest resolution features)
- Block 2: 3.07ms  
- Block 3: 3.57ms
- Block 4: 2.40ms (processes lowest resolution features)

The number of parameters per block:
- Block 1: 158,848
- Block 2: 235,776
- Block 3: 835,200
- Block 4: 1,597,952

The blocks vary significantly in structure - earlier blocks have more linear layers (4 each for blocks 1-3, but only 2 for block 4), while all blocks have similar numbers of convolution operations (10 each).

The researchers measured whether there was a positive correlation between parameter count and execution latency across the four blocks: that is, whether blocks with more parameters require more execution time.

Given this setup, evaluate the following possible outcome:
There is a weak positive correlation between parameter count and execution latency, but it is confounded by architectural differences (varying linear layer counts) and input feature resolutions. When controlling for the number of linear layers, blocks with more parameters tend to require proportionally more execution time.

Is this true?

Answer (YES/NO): NO